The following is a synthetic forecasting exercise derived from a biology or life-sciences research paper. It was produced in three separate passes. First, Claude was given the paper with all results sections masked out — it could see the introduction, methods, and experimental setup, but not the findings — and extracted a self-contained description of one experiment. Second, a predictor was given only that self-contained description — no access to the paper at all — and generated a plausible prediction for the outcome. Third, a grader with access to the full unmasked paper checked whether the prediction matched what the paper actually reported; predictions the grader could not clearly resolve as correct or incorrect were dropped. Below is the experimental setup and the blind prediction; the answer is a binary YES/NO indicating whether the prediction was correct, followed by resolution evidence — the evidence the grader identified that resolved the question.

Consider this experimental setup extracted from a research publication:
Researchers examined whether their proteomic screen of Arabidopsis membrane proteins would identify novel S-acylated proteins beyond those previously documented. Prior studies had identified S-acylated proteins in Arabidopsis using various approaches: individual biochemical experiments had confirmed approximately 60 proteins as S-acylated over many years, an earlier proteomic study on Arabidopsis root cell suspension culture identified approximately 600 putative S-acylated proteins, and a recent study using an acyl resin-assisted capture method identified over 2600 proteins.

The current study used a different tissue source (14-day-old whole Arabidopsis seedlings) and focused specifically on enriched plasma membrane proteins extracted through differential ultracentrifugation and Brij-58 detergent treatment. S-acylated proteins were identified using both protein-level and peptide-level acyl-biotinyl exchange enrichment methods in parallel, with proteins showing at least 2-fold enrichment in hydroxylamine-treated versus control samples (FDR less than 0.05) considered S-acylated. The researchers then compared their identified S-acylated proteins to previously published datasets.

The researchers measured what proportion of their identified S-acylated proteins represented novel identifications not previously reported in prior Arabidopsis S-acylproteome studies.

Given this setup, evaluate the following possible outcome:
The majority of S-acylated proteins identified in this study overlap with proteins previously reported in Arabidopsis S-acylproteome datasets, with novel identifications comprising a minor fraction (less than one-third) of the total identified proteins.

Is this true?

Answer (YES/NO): YES